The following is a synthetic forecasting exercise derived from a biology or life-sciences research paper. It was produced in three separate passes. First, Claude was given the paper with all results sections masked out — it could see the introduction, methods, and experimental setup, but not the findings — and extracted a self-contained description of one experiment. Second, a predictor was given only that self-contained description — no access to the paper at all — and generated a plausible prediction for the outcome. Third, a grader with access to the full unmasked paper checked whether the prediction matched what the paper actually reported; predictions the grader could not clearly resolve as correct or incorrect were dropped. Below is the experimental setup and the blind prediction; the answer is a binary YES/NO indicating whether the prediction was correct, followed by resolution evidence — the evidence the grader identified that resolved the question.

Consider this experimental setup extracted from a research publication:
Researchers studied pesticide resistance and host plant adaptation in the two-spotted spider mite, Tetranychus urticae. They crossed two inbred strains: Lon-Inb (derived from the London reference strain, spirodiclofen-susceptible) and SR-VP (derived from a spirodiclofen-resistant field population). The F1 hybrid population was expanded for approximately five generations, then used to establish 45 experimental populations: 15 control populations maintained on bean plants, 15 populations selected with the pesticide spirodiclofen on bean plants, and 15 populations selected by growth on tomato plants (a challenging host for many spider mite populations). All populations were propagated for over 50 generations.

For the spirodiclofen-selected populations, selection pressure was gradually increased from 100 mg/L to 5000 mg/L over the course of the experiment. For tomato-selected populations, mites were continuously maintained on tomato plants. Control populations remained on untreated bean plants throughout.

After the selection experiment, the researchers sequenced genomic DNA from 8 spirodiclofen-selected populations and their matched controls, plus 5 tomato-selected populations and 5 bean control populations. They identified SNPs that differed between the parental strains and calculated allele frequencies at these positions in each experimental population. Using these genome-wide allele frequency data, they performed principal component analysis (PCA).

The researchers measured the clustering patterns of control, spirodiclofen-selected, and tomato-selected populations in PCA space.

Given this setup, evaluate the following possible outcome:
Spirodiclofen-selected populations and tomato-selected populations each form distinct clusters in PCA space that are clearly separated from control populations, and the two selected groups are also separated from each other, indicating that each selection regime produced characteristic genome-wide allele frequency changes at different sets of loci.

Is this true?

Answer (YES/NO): YES